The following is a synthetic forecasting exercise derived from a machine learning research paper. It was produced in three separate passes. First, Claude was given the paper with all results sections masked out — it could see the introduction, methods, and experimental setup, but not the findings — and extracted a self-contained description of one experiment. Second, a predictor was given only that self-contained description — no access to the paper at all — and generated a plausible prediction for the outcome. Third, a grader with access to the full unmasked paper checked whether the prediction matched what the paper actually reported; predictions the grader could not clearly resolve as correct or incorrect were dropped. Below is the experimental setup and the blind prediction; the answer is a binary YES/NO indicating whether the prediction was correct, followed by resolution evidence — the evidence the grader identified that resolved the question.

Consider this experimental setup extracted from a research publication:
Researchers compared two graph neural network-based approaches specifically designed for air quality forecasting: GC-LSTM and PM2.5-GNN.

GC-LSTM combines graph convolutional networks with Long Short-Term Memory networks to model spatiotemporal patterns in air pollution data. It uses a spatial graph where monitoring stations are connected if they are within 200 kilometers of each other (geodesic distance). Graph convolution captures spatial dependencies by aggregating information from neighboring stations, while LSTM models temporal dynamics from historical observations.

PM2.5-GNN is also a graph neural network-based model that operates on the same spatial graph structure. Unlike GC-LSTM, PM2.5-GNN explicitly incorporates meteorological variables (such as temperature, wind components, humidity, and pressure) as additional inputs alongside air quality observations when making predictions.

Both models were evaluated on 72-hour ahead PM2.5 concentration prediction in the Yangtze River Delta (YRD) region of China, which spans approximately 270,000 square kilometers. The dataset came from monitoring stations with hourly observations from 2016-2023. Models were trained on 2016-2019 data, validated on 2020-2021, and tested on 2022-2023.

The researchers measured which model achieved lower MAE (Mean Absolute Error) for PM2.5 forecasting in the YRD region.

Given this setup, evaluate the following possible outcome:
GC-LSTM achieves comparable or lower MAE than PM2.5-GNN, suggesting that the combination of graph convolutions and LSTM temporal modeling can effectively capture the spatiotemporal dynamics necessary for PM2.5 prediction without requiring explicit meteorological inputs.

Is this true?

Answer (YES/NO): NO